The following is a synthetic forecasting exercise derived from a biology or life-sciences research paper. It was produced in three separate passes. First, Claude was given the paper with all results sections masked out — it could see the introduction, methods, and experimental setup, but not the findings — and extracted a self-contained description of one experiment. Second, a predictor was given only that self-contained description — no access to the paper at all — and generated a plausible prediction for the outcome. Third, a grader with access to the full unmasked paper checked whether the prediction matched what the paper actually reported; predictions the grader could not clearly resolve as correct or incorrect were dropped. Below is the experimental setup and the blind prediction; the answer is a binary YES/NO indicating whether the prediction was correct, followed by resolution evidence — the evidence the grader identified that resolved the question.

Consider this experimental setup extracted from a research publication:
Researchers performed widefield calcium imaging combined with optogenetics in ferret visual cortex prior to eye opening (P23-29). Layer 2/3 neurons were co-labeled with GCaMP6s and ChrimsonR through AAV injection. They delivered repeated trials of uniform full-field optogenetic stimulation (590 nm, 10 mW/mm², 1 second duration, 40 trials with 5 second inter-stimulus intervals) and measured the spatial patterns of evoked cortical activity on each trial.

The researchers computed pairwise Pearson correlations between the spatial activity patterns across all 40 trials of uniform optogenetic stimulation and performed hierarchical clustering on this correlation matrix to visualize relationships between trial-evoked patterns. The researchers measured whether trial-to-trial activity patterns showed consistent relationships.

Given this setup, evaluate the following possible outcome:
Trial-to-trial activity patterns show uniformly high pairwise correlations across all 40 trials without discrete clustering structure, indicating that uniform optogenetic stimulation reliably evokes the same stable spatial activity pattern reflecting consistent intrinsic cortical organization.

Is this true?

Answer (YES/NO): NO